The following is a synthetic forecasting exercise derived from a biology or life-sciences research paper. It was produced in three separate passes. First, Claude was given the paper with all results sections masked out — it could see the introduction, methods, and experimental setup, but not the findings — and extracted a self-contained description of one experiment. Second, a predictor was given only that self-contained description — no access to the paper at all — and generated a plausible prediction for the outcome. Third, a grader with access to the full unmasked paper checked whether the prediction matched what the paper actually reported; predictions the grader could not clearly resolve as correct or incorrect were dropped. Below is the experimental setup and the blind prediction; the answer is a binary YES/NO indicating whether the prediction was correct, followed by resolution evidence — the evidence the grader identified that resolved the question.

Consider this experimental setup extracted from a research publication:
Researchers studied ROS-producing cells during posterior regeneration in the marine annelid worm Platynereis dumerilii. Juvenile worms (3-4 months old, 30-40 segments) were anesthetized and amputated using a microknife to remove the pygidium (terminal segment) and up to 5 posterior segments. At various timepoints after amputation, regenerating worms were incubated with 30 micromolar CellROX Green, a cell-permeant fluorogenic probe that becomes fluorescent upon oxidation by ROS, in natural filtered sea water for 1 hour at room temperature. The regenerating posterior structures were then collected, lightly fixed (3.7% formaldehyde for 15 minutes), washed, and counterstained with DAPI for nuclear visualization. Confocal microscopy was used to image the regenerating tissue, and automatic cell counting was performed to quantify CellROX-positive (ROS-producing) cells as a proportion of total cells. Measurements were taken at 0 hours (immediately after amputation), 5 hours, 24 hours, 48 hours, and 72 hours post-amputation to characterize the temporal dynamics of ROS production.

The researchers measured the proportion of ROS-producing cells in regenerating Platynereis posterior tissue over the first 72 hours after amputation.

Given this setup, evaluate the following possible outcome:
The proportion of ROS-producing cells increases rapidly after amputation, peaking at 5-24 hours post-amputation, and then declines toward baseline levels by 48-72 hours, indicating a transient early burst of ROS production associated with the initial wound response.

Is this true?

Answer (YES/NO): YES